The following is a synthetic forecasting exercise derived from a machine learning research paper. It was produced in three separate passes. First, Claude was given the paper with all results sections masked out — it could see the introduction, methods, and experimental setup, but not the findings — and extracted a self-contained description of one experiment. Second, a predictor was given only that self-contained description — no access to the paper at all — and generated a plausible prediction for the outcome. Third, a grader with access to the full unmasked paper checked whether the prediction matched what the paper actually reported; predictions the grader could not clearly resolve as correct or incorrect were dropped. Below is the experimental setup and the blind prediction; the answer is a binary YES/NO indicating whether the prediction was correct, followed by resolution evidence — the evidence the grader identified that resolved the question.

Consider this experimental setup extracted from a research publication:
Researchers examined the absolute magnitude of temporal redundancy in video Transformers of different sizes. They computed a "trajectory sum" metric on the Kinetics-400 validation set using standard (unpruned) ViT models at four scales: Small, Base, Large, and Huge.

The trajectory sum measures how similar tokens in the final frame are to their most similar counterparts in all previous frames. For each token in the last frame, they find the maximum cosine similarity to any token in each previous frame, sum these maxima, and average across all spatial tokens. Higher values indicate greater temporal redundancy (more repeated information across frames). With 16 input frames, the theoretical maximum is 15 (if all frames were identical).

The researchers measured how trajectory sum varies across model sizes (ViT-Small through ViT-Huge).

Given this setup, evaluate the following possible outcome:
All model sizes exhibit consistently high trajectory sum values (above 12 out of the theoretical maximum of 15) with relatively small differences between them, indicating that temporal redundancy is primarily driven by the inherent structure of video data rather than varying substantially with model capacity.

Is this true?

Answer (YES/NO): NO